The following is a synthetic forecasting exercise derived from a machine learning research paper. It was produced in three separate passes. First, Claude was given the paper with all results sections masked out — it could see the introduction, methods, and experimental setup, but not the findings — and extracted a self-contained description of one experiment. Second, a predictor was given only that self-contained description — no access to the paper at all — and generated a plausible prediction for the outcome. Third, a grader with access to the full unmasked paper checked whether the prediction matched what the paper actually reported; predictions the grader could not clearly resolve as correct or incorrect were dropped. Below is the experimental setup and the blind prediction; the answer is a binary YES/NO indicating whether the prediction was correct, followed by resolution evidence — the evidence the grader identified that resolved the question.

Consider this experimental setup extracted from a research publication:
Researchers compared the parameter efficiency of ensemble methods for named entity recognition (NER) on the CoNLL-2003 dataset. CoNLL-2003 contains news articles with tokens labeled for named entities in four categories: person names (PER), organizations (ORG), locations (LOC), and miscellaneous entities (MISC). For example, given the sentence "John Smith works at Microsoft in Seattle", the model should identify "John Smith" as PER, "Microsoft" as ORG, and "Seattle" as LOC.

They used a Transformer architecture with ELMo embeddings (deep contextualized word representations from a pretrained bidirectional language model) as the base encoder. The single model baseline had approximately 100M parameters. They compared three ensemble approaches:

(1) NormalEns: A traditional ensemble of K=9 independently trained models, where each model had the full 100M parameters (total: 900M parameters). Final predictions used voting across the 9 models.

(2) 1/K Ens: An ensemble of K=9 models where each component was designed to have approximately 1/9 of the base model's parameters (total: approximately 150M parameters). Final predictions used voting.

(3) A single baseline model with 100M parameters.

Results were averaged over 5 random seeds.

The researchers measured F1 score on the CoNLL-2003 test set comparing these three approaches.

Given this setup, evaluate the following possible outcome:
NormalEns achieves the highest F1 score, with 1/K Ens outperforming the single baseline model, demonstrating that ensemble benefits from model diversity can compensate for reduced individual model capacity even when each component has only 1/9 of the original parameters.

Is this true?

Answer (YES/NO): NO